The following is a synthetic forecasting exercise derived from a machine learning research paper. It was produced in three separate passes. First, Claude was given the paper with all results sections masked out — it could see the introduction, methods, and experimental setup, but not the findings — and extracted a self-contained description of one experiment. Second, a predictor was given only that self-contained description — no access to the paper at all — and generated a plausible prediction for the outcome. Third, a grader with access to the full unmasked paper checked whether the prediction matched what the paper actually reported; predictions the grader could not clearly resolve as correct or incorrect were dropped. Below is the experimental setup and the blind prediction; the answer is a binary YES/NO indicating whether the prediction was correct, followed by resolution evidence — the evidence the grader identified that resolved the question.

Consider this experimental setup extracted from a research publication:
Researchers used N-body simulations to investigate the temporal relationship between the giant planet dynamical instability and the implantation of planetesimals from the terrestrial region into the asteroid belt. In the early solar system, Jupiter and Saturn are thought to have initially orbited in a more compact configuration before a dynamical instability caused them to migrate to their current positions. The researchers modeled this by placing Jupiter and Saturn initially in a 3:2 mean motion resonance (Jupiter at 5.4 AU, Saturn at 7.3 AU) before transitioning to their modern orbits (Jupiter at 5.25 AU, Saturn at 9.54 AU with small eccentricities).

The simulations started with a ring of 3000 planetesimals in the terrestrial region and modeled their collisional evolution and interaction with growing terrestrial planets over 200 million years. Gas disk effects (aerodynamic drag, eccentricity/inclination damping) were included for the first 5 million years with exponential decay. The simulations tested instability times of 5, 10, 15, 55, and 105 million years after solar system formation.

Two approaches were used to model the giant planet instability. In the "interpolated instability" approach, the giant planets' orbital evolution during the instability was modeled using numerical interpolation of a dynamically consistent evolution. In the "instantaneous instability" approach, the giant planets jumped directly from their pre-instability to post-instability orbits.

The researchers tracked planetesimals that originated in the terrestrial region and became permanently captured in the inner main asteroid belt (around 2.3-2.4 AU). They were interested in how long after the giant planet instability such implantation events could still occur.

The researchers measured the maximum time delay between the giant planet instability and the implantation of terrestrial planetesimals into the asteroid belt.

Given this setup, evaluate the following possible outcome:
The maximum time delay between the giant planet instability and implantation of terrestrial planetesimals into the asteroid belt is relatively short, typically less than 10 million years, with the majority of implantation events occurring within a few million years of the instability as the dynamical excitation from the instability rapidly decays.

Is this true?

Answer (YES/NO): NO